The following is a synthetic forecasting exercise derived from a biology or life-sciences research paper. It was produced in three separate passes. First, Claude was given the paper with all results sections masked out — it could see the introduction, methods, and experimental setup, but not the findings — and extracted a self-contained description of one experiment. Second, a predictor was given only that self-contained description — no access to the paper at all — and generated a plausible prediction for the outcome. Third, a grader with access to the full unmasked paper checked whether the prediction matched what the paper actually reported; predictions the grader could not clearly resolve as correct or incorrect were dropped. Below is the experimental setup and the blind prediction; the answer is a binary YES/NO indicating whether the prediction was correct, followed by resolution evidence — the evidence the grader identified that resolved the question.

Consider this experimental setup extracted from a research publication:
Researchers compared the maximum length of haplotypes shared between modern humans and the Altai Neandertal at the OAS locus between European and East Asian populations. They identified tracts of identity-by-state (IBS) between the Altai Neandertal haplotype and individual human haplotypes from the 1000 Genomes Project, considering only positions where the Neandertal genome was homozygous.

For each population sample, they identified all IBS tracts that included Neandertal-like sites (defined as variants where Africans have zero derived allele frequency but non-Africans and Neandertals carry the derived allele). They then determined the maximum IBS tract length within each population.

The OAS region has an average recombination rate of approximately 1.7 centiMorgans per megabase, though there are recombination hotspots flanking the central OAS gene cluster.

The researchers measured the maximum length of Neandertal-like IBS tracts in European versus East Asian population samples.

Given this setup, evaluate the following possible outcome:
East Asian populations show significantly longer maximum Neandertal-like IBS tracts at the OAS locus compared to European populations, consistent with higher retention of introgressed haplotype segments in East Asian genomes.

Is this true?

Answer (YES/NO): NO